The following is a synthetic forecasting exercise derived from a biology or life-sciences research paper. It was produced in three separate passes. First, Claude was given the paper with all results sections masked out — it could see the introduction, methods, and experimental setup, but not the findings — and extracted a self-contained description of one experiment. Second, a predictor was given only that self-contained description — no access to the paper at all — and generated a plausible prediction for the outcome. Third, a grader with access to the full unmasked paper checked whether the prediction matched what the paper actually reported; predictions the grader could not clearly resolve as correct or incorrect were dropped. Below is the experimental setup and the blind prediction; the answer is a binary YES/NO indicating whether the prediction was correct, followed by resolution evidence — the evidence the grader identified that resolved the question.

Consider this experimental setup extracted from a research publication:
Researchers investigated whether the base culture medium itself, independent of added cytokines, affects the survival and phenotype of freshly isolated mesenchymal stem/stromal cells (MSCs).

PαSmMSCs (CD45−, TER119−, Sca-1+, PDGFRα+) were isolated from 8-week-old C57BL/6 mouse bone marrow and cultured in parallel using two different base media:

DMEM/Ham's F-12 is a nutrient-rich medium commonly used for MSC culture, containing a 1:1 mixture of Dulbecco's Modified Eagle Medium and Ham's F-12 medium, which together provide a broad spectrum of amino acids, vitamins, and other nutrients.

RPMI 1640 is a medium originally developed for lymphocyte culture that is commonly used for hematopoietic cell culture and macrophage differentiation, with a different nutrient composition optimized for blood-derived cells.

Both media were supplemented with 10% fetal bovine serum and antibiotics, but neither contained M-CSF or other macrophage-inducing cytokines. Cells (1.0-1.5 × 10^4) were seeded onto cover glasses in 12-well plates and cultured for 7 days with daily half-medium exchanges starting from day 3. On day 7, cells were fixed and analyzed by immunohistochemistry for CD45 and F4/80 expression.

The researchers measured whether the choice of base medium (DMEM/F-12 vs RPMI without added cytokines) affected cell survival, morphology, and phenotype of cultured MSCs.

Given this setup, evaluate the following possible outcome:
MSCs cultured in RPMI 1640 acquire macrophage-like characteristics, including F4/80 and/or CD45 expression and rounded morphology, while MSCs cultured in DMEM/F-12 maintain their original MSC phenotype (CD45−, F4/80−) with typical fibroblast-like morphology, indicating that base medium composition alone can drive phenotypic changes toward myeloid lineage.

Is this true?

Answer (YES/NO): NO